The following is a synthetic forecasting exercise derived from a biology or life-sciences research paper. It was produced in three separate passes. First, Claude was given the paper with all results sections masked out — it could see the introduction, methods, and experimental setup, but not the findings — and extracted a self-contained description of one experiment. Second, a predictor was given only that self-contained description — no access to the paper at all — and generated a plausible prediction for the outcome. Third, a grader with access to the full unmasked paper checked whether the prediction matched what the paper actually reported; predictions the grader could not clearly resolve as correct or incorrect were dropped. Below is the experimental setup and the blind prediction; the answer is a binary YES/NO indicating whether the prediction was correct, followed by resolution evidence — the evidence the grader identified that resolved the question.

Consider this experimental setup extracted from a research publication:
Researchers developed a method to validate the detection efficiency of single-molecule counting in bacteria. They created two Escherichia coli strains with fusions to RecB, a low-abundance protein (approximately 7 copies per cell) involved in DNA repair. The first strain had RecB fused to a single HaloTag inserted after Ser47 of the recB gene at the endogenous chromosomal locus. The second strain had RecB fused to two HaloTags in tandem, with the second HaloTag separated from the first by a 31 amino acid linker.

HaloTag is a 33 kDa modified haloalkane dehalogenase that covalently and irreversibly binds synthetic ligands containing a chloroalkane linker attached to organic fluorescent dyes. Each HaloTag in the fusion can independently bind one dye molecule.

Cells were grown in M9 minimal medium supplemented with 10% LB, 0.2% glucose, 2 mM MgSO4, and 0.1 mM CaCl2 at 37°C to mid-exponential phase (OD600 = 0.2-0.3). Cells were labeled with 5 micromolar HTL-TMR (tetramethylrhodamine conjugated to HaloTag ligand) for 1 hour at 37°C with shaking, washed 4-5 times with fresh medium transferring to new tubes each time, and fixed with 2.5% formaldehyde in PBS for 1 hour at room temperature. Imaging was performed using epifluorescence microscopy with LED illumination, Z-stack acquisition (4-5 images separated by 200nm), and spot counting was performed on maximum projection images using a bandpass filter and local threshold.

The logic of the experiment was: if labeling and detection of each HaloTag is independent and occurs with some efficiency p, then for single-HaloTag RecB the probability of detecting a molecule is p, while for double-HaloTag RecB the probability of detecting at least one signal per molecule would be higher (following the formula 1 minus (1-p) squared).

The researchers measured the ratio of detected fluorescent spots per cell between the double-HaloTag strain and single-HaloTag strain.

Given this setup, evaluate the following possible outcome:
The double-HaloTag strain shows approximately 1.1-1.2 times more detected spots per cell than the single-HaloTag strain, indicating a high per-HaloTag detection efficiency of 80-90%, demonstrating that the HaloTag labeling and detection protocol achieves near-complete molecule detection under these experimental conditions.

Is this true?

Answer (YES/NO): NO